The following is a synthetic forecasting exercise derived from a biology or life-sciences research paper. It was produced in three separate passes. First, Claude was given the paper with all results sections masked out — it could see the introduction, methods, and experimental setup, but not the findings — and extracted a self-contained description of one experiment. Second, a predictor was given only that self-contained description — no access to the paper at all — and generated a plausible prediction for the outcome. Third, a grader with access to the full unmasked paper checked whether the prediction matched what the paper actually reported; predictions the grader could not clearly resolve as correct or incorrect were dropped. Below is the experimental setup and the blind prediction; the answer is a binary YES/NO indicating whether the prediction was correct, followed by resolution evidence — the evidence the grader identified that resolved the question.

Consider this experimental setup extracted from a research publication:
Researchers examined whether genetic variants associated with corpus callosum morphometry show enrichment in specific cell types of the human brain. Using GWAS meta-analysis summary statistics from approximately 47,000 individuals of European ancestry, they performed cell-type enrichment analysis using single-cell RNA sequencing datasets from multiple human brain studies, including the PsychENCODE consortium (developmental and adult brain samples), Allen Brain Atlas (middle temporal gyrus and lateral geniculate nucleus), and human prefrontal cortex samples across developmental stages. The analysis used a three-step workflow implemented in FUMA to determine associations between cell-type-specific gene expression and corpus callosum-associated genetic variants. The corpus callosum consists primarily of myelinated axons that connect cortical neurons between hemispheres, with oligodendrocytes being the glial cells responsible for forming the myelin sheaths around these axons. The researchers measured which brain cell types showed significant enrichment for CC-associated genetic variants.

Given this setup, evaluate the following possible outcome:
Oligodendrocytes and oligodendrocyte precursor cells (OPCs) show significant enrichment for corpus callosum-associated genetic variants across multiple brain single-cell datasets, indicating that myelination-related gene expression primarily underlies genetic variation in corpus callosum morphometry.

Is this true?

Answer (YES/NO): NO